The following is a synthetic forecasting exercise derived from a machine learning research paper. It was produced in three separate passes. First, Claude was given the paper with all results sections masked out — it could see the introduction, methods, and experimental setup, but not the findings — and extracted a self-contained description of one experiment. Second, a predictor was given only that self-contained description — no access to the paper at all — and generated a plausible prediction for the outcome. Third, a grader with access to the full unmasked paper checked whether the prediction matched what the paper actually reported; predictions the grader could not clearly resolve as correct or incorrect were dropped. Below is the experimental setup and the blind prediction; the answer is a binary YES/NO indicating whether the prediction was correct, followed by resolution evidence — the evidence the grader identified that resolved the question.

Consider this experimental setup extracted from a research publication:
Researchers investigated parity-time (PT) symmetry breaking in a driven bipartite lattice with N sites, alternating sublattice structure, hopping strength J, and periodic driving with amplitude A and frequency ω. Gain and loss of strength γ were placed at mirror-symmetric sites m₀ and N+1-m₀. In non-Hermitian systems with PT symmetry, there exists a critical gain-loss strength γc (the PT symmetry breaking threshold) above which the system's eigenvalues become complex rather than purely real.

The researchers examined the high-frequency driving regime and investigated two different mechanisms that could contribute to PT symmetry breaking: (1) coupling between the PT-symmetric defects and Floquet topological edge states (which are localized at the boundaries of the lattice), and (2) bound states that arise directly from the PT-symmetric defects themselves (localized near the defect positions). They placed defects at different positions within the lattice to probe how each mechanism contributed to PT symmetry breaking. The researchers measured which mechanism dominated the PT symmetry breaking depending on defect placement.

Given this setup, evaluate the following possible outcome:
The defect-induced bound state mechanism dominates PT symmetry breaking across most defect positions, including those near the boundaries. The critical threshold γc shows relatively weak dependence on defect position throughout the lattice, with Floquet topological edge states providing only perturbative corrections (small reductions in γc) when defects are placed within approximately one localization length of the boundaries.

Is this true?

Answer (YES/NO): NO